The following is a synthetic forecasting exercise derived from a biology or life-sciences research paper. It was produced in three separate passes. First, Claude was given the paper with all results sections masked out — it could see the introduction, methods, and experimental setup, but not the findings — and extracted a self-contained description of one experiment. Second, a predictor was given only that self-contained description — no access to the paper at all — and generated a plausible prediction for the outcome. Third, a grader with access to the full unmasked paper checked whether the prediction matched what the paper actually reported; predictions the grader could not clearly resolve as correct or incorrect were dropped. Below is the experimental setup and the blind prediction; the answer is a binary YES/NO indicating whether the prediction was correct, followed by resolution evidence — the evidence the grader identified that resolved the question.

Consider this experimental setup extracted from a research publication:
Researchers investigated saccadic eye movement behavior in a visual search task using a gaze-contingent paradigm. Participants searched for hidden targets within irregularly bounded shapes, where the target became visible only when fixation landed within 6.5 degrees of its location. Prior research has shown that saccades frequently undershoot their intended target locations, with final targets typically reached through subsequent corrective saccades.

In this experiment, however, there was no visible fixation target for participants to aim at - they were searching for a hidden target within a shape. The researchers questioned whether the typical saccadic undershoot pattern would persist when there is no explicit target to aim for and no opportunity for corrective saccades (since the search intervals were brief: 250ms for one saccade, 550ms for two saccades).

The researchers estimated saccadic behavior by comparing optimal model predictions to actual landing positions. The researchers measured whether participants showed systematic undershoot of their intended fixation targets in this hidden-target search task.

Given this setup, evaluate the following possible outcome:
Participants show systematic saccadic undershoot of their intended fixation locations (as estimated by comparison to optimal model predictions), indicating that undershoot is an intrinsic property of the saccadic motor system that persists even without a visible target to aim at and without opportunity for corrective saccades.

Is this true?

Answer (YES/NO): YES